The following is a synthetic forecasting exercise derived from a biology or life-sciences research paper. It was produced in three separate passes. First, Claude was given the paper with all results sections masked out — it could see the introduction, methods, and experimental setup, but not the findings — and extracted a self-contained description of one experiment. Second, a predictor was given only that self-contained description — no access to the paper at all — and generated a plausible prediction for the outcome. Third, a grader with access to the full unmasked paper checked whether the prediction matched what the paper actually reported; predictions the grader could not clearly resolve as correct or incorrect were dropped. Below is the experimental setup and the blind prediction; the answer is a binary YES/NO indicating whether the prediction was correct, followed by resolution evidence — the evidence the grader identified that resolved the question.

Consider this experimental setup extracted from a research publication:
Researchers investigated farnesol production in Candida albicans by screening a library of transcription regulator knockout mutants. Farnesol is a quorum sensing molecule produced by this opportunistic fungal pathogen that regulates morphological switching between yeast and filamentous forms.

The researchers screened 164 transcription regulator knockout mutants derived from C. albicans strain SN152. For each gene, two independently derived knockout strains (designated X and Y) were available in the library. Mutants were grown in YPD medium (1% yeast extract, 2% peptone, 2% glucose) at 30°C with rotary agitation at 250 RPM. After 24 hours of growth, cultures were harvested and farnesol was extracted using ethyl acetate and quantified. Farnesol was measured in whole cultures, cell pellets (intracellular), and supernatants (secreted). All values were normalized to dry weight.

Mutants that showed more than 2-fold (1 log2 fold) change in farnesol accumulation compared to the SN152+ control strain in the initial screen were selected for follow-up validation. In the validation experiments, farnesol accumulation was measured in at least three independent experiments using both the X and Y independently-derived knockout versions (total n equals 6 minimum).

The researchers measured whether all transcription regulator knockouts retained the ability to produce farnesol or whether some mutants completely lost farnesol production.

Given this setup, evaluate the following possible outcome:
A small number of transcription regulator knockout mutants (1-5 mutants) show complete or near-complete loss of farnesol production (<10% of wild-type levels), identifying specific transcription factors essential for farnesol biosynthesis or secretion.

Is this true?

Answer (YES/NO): NO